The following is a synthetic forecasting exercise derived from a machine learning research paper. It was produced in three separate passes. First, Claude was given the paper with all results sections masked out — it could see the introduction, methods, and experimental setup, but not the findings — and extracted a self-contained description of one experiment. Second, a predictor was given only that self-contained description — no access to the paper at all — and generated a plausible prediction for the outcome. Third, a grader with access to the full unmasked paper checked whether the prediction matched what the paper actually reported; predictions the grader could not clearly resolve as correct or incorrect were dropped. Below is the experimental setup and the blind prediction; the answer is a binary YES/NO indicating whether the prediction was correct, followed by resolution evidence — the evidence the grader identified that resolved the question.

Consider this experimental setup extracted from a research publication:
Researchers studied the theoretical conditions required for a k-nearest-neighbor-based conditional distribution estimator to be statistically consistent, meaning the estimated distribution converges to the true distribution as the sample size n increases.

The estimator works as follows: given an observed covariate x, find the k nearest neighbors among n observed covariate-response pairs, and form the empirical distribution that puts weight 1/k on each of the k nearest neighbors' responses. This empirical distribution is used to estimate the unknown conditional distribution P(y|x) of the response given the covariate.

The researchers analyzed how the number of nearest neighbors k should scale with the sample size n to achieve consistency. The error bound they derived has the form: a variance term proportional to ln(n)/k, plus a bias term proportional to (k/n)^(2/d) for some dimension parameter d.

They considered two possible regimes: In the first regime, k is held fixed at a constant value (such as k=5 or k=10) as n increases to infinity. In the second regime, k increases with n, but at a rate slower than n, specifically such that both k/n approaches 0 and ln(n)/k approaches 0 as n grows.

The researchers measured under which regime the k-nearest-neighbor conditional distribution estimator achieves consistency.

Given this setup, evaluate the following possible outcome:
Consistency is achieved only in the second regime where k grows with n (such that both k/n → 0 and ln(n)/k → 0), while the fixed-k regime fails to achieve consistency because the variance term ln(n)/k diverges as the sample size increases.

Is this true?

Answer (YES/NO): YES